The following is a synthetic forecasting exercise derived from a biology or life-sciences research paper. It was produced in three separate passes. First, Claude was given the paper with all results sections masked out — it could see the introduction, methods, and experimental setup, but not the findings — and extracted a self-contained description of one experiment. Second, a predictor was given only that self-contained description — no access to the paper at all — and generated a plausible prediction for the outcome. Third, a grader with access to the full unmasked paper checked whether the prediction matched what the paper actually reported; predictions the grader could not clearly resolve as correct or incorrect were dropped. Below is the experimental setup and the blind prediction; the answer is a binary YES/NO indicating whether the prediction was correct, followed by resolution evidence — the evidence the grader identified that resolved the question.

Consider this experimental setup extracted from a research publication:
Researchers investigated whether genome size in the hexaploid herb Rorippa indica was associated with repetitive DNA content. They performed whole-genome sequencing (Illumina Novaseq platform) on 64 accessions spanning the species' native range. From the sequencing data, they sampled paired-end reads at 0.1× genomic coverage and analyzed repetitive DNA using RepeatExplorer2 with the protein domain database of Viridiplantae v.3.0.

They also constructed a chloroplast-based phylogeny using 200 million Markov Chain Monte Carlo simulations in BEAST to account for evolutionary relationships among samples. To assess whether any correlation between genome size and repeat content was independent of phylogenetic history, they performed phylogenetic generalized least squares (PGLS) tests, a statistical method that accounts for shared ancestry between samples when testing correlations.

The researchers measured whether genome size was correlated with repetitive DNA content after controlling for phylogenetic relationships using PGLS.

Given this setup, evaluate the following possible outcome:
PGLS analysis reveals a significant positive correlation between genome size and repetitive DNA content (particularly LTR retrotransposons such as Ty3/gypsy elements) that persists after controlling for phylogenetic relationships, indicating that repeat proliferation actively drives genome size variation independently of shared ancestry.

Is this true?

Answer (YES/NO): NO